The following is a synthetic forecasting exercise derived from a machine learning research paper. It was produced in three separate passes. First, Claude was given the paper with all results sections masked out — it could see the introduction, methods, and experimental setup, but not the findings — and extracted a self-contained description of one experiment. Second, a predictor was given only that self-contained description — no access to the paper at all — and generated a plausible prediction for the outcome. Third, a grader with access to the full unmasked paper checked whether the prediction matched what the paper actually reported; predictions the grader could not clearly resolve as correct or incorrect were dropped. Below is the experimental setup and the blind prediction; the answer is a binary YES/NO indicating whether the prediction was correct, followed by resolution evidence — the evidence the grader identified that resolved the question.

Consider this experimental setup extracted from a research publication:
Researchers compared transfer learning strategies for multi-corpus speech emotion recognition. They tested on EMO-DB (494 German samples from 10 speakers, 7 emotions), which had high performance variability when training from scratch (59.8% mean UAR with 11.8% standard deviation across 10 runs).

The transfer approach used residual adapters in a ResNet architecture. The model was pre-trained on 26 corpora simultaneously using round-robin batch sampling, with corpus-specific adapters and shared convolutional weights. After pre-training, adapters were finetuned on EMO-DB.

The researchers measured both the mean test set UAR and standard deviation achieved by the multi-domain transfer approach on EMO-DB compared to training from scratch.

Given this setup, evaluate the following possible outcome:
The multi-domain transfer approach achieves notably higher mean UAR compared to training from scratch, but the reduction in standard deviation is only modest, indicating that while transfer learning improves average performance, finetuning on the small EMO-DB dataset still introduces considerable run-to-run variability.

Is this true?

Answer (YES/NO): NO